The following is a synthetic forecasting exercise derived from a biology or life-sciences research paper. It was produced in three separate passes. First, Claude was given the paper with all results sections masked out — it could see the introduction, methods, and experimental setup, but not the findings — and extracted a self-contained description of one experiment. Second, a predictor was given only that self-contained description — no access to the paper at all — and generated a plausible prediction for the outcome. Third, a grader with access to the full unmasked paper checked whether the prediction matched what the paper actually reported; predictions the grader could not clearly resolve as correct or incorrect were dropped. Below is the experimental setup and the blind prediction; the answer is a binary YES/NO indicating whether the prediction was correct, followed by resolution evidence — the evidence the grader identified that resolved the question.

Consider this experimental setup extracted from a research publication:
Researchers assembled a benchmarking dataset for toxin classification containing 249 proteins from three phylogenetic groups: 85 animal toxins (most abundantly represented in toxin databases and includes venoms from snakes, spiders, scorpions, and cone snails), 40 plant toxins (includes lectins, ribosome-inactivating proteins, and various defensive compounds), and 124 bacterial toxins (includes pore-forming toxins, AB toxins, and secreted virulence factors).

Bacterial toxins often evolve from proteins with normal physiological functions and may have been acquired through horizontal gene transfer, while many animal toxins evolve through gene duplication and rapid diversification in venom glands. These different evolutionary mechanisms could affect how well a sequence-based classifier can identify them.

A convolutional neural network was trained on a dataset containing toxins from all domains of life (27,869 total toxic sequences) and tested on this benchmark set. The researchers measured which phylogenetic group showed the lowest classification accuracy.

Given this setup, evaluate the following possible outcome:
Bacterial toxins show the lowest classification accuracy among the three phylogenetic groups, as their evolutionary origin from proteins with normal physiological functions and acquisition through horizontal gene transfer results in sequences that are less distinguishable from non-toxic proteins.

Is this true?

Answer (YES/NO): YES